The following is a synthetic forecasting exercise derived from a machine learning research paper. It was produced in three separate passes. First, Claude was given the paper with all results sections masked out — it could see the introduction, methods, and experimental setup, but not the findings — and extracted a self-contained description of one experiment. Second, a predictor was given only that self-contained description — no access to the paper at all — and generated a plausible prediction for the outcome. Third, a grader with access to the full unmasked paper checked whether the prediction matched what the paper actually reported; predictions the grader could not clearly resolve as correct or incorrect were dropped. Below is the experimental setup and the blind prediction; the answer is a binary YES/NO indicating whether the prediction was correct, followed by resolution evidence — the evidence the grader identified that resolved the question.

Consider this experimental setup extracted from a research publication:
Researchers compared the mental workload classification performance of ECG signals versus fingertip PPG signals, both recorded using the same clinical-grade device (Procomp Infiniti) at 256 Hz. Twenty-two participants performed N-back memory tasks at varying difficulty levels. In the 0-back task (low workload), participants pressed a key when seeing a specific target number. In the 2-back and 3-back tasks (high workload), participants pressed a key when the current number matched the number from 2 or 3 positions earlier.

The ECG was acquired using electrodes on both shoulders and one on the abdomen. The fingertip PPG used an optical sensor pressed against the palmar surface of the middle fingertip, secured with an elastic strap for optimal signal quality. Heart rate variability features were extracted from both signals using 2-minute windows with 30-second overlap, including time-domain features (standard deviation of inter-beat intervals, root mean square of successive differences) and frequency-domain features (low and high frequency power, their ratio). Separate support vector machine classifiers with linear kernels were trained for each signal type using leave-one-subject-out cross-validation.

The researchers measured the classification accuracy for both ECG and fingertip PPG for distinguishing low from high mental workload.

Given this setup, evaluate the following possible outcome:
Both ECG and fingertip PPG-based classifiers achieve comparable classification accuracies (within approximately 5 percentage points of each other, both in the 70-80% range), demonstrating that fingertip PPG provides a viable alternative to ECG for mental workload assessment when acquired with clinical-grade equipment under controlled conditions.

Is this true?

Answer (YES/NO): NO